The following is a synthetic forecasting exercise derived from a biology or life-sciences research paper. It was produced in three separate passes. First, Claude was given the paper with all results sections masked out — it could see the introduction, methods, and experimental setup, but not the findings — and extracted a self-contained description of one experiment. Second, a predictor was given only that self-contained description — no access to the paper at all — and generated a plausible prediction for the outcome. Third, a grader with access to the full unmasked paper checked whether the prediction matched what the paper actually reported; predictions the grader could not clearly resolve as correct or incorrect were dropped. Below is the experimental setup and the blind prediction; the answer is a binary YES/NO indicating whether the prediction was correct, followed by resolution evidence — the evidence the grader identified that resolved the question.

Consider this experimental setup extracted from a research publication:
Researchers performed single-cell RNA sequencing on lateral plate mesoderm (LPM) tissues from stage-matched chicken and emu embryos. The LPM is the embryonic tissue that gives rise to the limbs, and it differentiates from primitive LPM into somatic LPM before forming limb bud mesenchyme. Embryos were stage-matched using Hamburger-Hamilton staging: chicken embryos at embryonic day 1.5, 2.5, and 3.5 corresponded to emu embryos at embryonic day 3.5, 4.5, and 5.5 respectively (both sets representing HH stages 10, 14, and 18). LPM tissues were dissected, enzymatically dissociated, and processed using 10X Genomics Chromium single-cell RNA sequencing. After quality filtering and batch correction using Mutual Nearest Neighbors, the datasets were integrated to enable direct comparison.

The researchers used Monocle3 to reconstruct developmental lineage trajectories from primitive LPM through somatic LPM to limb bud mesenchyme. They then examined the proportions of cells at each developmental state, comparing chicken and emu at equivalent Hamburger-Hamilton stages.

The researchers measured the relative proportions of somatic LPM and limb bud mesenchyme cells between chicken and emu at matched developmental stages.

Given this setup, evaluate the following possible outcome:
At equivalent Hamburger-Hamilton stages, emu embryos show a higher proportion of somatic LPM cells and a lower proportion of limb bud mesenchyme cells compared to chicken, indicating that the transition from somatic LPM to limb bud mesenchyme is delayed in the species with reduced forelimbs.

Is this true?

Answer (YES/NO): NO